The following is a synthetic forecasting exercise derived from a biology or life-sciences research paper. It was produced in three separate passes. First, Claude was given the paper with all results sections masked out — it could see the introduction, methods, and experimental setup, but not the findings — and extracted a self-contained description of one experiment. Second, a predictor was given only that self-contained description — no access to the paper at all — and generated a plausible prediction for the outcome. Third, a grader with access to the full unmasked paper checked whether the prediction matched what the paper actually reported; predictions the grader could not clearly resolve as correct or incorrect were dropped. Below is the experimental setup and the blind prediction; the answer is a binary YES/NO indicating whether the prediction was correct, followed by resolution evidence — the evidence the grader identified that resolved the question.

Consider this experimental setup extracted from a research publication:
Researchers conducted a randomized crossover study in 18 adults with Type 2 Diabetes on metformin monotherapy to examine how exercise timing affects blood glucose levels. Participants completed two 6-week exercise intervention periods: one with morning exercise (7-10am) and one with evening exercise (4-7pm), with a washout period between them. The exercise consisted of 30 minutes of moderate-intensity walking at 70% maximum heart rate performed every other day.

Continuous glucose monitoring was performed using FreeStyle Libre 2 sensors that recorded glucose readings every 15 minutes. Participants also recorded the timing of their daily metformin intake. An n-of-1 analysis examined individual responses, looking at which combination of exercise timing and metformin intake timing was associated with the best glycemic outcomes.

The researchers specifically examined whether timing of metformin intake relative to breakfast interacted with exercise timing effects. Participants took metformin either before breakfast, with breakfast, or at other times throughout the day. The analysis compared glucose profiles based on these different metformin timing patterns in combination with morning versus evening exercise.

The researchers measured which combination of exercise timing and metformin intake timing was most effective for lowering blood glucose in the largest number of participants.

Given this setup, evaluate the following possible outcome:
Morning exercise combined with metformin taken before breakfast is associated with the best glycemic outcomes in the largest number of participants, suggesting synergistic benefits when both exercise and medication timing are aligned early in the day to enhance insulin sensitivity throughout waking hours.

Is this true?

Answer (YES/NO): YES